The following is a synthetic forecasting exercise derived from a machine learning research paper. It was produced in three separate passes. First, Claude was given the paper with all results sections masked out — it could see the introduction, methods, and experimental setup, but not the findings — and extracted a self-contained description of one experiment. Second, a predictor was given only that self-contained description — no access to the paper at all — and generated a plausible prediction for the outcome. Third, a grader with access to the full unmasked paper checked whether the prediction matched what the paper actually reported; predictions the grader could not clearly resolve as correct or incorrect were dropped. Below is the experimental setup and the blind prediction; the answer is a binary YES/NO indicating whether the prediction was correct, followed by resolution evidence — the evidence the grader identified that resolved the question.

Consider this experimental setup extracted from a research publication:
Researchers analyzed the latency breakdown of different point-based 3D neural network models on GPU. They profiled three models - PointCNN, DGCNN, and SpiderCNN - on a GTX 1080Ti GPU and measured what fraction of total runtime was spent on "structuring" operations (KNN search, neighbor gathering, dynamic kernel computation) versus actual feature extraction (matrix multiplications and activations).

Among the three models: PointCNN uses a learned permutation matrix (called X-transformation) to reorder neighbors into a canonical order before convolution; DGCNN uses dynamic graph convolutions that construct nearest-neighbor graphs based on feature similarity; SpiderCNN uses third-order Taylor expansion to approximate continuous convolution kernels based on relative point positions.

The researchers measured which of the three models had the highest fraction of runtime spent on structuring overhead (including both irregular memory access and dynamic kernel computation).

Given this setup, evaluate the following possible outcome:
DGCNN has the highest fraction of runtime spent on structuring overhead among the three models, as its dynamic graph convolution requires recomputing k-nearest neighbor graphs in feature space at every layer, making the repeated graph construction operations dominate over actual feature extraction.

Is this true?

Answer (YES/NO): NO